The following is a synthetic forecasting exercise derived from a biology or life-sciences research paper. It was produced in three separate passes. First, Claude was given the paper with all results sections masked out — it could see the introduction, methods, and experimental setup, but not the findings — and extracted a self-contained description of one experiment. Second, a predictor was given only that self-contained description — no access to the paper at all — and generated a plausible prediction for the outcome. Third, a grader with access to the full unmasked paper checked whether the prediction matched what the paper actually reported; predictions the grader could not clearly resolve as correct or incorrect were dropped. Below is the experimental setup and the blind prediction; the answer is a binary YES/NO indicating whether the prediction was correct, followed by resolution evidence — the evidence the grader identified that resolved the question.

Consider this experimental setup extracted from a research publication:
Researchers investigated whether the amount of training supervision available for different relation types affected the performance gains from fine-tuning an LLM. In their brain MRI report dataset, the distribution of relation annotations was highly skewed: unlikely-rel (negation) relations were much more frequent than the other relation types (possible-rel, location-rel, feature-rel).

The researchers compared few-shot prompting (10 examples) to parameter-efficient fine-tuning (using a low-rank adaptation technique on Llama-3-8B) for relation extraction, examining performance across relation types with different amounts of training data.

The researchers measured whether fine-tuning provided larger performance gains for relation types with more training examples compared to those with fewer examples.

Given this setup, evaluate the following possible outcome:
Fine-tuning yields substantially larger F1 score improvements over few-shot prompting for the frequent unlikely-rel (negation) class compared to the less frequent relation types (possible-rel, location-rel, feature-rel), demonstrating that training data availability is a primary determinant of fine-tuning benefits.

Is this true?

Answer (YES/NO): YES